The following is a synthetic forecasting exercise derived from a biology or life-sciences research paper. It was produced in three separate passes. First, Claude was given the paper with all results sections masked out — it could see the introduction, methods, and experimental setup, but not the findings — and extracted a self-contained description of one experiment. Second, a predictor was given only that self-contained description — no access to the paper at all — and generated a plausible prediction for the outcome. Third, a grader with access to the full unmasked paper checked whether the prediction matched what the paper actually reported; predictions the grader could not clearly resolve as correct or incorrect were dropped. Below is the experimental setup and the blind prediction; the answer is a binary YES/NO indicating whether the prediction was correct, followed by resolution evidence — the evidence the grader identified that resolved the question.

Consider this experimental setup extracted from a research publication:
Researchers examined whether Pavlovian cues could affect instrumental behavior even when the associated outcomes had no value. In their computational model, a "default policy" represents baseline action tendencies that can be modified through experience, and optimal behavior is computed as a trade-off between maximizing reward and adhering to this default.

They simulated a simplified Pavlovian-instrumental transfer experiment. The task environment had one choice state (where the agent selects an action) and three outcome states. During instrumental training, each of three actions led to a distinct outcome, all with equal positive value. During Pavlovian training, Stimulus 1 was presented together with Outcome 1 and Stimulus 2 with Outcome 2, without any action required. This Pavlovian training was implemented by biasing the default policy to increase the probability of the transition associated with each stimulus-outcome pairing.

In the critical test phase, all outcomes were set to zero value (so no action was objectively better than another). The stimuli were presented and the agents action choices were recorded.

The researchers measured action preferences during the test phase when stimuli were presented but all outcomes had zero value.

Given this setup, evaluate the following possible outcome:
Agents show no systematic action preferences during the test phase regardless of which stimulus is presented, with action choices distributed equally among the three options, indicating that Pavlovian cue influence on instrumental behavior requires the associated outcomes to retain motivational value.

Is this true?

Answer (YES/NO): NO